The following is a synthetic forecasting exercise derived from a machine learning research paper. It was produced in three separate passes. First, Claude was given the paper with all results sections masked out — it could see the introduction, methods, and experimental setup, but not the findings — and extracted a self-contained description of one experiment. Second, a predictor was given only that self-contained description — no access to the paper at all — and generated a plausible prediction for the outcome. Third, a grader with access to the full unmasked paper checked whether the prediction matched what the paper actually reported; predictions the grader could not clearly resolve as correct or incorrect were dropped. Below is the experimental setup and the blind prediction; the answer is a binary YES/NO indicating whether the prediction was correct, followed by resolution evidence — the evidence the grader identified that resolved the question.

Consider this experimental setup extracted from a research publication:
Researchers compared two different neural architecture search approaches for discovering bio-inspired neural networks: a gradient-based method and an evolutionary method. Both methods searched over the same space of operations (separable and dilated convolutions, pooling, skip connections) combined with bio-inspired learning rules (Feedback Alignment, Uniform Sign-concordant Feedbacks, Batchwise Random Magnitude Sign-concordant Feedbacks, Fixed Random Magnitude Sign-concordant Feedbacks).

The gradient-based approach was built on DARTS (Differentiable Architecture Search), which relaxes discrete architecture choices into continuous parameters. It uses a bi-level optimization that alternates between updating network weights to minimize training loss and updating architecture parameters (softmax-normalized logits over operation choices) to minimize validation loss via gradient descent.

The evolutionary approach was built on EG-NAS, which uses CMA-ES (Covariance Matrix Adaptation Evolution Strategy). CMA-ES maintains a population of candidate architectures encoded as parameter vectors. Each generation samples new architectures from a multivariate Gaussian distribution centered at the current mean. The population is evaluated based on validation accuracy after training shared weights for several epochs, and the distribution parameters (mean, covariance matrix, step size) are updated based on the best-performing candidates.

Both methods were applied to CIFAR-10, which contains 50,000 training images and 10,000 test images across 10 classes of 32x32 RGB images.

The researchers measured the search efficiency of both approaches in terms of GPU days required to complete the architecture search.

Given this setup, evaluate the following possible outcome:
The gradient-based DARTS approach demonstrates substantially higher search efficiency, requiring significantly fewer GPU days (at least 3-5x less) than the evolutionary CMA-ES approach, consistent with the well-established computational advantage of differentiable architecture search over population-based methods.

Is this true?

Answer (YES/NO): NO